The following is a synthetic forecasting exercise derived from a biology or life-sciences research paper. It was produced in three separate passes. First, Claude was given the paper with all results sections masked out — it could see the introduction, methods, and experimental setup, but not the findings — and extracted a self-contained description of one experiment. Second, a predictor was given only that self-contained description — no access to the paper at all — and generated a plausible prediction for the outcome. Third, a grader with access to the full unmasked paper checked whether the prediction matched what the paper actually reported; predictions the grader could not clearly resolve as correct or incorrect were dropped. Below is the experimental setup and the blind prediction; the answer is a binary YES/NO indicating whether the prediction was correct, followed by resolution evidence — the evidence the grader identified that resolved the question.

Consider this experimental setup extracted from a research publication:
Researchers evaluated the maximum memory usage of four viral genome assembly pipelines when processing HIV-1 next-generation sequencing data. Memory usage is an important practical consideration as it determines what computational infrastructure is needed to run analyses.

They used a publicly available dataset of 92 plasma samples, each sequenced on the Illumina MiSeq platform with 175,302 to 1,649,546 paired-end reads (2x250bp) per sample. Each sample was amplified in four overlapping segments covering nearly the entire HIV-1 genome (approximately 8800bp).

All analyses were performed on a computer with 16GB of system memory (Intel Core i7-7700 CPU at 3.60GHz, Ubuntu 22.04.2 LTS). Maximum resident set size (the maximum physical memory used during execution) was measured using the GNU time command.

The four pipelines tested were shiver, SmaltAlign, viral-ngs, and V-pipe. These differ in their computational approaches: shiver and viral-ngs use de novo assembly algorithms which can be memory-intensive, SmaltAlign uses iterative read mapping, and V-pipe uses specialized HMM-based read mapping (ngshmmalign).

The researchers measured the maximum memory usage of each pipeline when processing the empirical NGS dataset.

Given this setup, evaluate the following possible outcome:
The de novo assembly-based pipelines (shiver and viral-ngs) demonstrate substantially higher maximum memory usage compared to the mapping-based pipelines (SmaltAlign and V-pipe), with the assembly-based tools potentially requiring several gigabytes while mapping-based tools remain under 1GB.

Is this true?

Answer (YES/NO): NO